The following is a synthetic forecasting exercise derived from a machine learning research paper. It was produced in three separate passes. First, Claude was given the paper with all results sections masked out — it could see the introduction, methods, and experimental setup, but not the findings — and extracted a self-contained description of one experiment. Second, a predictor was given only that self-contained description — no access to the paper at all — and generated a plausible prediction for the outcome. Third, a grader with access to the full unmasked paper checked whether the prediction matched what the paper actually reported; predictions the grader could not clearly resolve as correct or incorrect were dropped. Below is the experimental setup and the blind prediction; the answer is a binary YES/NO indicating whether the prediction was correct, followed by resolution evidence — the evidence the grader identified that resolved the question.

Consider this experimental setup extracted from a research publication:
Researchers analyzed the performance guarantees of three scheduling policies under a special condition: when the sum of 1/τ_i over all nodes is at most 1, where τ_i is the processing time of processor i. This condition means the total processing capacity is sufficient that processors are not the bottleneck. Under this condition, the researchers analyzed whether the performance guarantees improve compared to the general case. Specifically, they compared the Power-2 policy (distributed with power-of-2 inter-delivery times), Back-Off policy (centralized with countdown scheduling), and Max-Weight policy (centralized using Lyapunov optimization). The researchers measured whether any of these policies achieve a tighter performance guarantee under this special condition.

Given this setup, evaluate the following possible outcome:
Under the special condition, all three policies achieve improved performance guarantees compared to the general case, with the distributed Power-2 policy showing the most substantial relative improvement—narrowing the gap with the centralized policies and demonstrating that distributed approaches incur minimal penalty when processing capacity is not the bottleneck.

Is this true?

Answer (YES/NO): NO